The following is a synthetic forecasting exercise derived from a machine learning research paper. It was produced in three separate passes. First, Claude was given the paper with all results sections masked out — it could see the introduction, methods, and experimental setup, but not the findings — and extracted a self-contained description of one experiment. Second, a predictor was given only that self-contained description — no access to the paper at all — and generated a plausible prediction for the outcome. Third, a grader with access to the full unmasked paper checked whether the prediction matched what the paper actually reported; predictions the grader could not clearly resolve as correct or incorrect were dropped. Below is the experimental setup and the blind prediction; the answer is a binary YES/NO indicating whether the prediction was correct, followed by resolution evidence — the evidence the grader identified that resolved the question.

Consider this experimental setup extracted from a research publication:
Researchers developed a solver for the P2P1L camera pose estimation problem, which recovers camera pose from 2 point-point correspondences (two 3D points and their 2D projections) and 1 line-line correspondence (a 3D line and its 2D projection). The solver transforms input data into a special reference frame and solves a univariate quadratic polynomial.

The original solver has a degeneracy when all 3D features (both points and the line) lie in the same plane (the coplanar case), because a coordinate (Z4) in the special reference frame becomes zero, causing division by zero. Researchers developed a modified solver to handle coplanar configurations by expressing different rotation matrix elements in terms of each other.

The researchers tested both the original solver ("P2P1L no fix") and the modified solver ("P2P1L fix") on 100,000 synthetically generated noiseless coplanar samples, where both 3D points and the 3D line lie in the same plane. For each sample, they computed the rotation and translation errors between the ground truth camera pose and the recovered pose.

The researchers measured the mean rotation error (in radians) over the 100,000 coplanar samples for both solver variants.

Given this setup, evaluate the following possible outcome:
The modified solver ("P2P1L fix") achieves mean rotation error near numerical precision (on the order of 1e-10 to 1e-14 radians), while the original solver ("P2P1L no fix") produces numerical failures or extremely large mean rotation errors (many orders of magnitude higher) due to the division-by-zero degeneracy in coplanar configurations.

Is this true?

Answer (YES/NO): YES